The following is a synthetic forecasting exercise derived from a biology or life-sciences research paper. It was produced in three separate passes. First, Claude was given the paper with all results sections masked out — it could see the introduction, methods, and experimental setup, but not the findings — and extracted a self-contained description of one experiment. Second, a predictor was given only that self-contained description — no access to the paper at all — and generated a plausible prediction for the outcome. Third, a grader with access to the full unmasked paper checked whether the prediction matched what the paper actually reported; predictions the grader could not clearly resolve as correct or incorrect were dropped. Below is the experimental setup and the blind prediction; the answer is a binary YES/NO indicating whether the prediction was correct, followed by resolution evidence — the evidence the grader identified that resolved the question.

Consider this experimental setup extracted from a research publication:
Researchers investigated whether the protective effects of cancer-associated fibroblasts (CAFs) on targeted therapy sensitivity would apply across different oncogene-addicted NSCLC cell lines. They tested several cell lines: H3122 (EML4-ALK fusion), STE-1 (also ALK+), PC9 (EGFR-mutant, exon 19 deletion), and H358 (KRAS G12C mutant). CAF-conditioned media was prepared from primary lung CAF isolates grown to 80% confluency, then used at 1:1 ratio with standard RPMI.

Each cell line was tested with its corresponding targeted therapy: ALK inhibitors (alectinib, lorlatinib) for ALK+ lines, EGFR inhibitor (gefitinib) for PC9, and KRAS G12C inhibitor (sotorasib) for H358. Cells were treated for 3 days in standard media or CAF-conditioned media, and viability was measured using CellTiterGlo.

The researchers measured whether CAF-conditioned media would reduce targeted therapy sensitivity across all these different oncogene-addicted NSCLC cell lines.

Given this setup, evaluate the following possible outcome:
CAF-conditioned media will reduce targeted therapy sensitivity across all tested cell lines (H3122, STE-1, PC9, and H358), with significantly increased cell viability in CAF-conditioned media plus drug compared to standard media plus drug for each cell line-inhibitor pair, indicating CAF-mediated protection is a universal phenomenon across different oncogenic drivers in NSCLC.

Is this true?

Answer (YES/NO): YES